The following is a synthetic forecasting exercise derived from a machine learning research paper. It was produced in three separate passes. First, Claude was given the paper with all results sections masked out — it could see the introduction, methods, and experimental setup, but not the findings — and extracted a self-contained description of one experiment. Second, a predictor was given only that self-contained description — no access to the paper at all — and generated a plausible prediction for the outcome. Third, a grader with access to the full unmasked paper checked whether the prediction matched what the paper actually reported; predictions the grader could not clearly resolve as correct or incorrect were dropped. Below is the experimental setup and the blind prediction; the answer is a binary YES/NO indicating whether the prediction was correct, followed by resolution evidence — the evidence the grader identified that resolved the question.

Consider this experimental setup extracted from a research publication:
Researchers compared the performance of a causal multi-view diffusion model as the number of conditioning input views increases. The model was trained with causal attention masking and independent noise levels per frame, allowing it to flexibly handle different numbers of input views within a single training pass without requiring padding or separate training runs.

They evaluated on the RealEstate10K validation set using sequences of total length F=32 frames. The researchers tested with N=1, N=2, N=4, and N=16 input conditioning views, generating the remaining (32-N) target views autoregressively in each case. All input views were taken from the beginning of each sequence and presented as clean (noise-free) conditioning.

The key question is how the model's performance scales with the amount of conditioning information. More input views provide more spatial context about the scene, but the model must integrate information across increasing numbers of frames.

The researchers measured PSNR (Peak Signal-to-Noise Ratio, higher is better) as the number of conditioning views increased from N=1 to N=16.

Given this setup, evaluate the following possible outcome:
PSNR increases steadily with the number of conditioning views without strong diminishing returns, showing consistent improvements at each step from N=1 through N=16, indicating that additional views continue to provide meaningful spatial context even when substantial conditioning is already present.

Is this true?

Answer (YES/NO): NO